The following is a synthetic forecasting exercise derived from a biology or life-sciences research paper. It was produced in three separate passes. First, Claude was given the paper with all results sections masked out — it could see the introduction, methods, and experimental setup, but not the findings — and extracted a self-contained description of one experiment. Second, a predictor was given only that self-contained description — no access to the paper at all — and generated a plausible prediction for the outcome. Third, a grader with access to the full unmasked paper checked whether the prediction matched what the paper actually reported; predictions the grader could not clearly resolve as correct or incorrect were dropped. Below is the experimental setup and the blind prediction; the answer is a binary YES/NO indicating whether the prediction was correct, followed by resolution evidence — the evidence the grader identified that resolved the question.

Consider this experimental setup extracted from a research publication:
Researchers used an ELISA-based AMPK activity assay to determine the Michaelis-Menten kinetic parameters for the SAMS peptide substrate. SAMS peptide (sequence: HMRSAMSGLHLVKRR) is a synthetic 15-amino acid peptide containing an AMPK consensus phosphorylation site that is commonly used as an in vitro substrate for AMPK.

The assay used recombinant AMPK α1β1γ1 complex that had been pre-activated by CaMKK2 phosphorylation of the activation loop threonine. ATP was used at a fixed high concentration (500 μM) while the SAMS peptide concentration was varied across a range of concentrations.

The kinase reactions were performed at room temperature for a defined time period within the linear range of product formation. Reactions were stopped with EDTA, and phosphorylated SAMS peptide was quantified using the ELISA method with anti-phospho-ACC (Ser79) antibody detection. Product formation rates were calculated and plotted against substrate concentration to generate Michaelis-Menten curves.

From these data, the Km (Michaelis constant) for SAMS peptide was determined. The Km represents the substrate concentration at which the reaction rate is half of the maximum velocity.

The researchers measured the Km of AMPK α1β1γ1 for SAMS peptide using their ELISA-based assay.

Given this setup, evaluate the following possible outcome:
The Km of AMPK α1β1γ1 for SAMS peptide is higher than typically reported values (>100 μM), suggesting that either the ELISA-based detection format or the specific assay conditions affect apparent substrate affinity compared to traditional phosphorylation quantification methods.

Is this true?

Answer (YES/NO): NO